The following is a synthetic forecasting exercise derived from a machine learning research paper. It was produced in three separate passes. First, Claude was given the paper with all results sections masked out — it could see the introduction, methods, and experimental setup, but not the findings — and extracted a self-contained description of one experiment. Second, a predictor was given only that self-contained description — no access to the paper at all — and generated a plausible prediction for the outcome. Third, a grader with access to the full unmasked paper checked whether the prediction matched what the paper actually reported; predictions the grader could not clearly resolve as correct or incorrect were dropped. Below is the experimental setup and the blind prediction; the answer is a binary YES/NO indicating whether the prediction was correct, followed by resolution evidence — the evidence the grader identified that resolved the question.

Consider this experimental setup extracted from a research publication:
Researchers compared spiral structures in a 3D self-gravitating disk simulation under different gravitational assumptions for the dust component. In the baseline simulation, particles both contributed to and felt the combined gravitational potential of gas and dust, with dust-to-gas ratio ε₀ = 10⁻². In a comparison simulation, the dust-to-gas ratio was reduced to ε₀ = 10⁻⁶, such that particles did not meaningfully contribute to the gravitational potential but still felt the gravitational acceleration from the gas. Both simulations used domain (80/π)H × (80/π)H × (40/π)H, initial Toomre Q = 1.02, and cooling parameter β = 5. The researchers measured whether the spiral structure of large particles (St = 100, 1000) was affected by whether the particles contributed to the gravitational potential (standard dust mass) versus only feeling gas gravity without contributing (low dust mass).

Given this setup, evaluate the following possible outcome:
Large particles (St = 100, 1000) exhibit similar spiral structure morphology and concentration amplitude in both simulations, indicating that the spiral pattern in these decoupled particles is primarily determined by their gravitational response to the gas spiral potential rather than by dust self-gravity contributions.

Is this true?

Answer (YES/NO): YES